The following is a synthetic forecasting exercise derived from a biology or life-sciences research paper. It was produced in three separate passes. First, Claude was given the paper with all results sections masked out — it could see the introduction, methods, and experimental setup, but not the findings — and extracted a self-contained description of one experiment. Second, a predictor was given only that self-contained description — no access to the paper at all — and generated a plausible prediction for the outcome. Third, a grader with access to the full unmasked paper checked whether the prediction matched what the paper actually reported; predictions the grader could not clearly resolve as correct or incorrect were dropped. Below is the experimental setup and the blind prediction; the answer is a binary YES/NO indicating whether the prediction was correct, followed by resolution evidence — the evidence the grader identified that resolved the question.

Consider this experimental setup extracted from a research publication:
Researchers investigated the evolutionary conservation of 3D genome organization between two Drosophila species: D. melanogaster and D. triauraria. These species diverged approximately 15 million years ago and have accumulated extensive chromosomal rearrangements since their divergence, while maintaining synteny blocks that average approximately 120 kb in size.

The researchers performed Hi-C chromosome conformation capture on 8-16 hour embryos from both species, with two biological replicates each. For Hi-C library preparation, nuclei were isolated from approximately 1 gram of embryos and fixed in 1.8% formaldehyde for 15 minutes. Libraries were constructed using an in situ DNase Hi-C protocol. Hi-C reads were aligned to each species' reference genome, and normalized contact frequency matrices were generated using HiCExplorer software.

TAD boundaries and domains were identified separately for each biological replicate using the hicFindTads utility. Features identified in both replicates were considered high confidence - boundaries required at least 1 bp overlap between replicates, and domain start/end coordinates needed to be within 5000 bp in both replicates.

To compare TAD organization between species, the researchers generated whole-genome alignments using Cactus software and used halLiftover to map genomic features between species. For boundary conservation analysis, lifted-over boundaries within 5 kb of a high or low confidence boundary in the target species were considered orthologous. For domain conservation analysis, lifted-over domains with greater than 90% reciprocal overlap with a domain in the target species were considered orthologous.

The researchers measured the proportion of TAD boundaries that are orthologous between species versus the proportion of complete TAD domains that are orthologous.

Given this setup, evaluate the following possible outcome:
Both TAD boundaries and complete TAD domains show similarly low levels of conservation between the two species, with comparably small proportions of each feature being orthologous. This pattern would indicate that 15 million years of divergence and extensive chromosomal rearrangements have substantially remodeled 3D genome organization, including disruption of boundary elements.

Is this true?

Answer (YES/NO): NO